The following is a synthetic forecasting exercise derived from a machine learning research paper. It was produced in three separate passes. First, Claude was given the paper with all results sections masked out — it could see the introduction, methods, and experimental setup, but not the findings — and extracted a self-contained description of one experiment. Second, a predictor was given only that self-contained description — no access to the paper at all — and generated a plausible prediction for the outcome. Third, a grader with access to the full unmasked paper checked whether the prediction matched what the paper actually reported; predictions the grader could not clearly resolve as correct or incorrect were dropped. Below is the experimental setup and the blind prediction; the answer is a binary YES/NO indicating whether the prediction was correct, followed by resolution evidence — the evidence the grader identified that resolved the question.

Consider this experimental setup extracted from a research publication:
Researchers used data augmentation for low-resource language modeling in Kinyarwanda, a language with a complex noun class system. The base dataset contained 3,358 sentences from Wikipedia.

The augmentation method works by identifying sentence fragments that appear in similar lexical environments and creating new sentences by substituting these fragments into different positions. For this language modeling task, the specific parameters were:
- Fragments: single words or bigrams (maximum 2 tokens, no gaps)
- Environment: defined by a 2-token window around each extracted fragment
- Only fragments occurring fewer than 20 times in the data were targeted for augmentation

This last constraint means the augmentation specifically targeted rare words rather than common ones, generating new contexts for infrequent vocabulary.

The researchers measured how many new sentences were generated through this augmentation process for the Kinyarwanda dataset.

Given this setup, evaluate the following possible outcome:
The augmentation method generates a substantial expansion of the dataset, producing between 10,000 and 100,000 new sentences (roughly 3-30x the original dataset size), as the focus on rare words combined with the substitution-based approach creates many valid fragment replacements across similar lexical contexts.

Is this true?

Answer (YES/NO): NO